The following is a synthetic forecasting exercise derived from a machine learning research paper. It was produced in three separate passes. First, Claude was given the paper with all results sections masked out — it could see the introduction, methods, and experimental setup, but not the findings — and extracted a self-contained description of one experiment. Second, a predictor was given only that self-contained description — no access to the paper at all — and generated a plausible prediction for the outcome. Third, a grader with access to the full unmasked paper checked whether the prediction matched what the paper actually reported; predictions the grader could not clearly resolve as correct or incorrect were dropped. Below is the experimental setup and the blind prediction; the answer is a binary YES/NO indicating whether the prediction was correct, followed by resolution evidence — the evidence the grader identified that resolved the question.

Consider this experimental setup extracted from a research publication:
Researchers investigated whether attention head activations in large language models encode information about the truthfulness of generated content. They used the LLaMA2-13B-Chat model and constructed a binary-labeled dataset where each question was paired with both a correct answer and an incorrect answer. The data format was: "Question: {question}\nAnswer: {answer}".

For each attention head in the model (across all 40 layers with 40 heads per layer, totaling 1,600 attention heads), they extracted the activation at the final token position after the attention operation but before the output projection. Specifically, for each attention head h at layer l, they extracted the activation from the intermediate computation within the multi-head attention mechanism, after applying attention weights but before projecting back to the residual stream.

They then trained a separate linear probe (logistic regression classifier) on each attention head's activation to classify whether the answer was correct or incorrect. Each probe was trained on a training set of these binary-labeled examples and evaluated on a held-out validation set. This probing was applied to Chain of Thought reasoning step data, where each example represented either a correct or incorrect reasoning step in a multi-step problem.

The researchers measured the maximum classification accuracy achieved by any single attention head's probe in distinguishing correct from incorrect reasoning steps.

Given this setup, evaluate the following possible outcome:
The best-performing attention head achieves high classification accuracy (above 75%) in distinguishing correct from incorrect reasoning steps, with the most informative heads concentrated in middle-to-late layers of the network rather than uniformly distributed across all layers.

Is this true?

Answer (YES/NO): NO